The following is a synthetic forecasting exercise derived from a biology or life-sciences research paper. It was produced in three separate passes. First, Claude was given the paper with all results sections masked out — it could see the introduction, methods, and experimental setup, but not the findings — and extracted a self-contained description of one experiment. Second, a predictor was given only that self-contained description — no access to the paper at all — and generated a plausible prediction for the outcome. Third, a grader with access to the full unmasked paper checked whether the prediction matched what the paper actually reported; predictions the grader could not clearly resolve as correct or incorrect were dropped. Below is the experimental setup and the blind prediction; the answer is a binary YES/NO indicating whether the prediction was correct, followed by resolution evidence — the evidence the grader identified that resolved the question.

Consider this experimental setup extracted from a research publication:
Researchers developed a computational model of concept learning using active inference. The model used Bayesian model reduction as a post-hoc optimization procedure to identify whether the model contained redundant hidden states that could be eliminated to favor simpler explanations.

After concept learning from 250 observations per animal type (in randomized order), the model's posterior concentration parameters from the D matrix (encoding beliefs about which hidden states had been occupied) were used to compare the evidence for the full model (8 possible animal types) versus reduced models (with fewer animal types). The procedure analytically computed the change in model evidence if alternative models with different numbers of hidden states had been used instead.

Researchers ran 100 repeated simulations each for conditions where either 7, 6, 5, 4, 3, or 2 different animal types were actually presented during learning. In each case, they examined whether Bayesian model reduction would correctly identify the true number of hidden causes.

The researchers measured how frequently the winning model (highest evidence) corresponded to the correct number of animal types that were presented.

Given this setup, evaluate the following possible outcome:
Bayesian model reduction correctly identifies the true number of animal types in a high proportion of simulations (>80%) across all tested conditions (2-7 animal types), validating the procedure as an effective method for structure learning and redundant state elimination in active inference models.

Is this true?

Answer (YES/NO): NO